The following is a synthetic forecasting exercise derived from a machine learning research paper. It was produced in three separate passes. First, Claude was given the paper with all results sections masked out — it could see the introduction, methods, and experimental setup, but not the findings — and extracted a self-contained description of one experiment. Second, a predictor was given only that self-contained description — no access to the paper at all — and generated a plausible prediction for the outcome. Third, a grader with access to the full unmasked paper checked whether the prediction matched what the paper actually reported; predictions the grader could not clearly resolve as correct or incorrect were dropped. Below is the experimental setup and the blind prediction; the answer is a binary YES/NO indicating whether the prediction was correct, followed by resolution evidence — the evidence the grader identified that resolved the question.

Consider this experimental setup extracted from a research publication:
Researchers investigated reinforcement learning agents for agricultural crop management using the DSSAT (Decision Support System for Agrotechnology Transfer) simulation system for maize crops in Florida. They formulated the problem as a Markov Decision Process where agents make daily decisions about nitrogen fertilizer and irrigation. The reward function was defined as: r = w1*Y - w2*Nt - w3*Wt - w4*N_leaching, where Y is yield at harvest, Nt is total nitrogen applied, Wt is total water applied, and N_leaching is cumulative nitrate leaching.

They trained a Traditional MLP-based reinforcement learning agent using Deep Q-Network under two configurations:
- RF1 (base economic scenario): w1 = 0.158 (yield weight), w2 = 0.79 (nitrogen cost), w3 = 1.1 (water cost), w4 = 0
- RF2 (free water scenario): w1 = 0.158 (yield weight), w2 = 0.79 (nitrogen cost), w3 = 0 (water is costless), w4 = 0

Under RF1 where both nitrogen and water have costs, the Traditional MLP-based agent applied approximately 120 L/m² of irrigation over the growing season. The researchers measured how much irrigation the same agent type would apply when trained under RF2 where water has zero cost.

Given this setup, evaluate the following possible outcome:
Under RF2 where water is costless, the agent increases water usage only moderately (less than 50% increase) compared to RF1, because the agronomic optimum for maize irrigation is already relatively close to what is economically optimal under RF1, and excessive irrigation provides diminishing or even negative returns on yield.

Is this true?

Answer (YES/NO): NO